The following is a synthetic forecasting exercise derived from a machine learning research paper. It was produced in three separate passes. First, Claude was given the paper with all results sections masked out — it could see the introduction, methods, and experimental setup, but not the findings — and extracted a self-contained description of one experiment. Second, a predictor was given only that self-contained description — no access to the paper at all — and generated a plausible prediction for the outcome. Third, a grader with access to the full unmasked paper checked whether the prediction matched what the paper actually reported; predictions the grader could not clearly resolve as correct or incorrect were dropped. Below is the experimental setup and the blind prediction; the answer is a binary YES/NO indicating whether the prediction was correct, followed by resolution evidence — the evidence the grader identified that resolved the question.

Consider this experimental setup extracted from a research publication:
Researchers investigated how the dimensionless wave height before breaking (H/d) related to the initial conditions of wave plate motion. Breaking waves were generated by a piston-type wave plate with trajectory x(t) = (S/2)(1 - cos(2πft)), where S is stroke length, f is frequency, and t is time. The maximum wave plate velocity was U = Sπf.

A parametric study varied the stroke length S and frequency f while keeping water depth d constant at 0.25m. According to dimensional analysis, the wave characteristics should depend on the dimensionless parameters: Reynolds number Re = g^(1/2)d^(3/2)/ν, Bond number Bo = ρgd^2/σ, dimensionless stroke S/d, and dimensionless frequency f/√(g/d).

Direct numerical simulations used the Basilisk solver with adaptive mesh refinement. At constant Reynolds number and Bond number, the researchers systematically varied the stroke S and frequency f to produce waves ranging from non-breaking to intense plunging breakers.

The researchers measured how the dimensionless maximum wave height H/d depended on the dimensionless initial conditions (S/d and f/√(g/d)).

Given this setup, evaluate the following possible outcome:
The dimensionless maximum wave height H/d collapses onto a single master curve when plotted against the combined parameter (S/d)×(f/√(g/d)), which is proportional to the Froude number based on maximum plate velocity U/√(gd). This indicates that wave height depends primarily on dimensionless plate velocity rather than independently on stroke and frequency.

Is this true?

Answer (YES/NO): YES